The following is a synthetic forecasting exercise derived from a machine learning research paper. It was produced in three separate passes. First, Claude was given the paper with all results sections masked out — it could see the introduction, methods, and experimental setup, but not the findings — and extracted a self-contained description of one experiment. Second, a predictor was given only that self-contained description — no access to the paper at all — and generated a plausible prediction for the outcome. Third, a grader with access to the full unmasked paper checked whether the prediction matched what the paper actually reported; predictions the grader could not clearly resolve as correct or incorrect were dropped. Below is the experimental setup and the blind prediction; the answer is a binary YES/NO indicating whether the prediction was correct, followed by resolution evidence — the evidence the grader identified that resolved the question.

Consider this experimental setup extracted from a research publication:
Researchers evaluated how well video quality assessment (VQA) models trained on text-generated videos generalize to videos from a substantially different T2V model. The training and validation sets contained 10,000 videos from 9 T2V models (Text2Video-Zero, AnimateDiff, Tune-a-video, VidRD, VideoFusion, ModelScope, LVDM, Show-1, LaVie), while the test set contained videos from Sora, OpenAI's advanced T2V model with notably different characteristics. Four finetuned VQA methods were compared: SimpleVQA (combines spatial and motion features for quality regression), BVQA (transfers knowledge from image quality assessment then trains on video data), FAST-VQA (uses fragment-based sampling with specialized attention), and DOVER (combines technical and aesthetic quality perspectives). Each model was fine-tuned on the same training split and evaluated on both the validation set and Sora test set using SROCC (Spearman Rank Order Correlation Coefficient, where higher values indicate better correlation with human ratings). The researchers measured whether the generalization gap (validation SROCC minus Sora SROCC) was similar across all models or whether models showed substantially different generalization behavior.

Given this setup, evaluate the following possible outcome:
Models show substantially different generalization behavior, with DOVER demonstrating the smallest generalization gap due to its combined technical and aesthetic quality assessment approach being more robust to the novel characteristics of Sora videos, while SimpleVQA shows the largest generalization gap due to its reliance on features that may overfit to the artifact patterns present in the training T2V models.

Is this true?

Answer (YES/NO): NO